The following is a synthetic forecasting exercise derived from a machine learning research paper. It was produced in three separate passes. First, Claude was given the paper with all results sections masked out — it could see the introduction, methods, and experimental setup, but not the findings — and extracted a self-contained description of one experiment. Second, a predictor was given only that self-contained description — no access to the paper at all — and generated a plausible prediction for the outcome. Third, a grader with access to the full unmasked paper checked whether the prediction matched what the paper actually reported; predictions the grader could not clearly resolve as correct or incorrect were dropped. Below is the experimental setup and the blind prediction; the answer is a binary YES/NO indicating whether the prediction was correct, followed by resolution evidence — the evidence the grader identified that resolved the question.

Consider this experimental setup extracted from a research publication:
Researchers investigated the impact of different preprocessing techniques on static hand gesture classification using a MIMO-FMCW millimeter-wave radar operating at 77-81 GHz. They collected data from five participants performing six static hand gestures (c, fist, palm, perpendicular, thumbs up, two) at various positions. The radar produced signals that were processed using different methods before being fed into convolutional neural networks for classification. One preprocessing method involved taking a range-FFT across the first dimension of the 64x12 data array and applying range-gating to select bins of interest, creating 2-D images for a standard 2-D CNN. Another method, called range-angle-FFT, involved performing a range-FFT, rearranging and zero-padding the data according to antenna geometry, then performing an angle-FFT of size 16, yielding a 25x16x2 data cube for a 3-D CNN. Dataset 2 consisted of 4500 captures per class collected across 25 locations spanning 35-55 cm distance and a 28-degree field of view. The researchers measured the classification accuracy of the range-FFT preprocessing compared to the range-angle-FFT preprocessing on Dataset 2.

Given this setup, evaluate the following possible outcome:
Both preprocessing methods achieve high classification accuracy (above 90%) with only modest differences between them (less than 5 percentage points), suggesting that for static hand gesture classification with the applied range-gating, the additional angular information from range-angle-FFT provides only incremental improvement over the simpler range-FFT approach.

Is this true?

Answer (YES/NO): NO